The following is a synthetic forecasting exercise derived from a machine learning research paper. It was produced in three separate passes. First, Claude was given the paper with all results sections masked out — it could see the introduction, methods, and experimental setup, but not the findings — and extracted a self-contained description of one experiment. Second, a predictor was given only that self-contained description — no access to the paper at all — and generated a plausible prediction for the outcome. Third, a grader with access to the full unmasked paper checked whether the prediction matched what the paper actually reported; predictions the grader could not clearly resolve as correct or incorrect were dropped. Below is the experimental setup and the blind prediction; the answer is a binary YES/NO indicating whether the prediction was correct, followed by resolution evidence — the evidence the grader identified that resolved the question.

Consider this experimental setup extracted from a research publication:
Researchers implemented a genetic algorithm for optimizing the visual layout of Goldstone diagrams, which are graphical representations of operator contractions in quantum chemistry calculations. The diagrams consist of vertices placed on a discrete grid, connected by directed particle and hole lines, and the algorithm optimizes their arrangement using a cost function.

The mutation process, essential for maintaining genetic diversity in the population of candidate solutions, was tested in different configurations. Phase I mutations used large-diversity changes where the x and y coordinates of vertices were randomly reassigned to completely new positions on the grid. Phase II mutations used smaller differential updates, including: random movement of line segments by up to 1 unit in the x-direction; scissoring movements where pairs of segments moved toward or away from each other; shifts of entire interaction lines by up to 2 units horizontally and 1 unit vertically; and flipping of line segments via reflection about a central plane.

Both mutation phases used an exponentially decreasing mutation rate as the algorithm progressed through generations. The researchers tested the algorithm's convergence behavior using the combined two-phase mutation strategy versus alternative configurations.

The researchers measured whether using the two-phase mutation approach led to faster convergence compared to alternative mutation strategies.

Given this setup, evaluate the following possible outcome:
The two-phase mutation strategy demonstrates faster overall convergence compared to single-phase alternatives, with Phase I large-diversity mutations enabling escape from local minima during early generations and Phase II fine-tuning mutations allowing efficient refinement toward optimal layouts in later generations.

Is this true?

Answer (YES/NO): YES